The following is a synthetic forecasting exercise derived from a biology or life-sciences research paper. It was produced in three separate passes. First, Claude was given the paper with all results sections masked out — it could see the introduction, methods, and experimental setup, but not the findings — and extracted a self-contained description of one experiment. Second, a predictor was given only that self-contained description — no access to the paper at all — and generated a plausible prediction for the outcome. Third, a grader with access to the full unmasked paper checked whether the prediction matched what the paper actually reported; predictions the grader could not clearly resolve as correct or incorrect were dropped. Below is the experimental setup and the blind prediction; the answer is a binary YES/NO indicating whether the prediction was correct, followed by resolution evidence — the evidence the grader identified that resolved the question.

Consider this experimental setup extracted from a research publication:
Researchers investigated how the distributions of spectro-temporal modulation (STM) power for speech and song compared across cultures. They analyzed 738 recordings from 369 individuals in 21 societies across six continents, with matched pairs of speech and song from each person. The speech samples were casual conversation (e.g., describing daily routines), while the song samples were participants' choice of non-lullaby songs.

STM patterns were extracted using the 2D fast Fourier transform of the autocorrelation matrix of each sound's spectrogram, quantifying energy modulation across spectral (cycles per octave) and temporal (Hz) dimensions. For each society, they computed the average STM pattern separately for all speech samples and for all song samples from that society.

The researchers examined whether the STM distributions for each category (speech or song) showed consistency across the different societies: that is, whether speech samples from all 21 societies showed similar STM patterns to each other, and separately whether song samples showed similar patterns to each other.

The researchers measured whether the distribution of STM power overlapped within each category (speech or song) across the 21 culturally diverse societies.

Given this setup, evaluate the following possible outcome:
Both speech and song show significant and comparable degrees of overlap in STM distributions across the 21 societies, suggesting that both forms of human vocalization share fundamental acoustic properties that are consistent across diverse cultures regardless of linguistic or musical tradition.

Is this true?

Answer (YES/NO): NO